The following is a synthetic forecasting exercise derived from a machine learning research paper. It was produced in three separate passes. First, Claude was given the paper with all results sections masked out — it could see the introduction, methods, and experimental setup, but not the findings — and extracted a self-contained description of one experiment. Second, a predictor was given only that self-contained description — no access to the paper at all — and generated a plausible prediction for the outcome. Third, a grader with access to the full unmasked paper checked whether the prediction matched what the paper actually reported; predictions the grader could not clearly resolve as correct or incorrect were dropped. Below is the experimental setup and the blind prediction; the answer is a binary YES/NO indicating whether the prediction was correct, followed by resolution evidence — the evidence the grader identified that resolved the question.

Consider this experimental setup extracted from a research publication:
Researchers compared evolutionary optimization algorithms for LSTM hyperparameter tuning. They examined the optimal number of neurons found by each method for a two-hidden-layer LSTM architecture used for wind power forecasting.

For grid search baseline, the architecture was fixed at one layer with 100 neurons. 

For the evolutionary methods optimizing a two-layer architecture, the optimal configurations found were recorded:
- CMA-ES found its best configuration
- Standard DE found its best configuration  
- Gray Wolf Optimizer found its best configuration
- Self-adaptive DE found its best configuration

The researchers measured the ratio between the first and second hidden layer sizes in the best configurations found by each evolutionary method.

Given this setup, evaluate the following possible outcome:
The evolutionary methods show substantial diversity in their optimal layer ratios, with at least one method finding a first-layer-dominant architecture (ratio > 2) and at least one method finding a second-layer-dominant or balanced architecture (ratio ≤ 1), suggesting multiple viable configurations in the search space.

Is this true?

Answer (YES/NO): YES